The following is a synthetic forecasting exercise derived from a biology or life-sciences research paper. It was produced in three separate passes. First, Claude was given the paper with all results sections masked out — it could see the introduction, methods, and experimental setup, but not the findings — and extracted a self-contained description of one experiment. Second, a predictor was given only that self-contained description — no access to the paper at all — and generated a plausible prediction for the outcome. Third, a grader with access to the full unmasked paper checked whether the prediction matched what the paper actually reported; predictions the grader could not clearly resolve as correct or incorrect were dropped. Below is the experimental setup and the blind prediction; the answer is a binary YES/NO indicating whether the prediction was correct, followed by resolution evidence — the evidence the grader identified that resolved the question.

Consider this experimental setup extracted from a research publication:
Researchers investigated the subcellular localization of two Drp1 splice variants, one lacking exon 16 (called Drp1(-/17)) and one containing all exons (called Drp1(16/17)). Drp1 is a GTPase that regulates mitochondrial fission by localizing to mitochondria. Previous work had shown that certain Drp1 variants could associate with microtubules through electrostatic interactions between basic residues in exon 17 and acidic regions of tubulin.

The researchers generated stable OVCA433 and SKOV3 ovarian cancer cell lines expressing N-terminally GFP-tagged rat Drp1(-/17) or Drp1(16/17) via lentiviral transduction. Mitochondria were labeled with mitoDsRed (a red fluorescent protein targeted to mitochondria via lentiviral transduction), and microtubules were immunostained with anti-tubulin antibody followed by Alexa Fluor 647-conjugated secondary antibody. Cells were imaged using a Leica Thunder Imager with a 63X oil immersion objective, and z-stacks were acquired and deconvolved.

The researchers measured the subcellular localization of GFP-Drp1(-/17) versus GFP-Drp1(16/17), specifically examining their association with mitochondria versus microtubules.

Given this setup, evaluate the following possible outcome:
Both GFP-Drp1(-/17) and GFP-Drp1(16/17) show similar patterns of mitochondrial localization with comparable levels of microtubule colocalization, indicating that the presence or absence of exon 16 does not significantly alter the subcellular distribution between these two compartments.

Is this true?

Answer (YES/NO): NO